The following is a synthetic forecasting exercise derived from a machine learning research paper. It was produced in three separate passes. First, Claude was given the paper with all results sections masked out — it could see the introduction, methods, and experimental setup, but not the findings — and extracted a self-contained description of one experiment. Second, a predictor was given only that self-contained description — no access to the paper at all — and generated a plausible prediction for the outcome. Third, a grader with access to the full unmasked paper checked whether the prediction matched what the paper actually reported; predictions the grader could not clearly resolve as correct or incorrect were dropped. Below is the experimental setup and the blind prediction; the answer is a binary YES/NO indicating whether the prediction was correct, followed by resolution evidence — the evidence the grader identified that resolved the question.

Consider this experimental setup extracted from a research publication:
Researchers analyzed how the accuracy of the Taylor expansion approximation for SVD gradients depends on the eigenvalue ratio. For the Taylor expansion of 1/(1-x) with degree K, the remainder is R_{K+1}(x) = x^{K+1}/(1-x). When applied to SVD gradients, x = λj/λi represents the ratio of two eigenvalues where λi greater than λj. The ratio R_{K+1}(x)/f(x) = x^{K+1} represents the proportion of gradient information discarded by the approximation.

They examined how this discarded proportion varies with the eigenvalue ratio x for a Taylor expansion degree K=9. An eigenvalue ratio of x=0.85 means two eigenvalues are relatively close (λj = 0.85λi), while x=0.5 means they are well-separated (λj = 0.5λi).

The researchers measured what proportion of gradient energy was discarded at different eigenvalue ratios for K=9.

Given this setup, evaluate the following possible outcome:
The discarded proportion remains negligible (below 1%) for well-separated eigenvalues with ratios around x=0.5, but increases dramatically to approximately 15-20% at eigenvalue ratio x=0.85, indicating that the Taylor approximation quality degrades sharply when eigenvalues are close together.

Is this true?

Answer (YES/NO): YES